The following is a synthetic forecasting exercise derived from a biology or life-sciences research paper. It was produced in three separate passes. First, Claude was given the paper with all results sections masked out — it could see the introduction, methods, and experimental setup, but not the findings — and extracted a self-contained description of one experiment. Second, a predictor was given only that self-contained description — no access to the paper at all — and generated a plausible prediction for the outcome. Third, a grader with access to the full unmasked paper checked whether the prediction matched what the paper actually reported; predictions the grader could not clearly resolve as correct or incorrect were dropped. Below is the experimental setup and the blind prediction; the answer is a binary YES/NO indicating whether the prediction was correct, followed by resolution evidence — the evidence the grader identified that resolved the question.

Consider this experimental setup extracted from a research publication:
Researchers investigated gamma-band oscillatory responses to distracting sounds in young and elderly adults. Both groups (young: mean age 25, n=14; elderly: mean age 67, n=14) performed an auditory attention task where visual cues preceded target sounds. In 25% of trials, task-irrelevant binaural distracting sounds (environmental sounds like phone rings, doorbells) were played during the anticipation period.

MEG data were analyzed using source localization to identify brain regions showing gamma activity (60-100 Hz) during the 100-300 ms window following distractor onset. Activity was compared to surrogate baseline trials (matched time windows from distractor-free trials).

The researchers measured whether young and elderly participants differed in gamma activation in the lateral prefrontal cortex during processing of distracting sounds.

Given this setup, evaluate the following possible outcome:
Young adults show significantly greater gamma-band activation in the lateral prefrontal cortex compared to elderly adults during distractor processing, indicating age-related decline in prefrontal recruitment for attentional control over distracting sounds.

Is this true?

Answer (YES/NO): YES